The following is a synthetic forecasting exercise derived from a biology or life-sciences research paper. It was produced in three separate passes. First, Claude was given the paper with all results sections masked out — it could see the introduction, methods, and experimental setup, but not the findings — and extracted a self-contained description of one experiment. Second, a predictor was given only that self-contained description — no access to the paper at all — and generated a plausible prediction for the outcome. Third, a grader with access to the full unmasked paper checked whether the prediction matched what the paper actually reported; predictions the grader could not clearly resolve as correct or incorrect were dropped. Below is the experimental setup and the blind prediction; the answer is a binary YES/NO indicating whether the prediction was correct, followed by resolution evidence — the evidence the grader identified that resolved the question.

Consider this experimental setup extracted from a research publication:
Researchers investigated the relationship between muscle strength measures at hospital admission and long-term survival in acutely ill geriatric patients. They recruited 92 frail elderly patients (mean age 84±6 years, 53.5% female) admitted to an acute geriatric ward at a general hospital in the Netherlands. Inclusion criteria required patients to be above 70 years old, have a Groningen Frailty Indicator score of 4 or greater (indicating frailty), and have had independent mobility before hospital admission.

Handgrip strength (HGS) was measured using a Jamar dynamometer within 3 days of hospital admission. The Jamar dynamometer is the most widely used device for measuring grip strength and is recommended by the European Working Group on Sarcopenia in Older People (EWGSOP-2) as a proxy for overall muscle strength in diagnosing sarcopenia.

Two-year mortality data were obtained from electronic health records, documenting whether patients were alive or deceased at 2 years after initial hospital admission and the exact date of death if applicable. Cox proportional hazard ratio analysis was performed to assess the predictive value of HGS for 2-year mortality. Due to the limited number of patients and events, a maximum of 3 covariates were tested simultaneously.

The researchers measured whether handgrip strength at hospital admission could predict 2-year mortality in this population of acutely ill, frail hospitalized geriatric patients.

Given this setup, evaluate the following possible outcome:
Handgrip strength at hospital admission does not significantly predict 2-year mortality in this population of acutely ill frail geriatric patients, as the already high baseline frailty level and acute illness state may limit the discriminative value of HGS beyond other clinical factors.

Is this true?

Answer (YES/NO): YES